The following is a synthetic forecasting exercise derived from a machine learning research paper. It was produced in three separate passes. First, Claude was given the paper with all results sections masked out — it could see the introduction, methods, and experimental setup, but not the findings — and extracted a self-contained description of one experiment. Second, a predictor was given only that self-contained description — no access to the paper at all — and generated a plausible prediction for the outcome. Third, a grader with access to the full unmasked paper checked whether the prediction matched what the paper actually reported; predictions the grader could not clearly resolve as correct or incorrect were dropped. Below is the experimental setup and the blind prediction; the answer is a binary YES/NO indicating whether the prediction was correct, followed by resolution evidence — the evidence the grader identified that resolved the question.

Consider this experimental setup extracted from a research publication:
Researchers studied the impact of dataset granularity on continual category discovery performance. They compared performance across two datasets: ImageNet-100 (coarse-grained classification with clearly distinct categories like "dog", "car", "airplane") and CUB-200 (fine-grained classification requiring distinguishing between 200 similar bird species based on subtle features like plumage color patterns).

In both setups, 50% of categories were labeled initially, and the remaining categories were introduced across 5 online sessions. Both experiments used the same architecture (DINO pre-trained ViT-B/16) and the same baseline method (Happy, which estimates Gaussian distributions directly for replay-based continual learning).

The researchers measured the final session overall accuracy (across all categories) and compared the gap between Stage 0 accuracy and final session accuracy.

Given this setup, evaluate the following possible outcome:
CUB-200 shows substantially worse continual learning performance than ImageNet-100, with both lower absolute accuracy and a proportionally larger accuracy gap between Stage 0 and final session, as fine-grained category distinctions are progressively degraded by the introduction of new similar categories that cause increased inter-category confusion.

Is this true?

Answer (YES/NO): YES